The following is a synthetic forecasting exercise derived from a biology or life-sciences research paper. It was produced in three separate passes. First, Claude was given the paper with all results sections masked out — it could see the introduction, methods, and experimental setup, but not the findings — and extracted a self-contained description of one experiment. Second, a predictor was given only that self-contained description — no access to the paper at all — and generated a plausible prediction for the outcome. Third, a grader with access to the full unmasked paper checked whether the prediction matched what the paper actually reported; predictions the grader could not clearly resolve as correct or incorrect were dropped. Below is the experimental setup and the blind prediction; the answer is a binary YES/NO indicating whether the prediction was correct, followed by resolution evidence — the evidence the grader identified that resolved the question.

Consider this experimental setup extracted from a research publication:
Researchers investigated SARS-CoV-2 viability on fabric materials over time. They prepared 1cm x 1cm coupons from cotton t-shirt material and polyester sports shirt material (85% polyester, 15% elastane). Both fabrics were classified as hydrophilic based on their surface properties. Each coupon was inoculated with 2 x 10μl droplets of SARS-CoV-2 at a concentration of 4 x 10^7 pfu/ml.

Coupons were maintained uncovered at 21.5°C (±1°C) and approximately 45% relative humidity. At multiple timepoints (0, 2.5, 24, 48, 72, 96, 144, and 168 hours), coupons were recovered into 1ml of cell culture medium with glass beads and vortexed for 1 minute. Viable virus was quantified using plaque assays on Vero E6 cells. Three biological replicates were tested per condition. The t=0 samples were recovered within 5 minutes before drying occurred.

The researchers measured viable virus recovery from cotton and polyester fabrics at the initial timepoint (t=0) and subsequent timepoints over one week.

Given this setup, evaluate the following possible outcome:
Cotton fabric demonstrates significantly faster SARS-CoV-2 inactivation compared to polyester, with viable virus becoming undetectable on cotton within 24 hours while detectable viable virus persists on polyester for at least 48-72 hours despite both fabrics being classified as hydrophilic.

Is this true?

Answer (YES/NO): NO